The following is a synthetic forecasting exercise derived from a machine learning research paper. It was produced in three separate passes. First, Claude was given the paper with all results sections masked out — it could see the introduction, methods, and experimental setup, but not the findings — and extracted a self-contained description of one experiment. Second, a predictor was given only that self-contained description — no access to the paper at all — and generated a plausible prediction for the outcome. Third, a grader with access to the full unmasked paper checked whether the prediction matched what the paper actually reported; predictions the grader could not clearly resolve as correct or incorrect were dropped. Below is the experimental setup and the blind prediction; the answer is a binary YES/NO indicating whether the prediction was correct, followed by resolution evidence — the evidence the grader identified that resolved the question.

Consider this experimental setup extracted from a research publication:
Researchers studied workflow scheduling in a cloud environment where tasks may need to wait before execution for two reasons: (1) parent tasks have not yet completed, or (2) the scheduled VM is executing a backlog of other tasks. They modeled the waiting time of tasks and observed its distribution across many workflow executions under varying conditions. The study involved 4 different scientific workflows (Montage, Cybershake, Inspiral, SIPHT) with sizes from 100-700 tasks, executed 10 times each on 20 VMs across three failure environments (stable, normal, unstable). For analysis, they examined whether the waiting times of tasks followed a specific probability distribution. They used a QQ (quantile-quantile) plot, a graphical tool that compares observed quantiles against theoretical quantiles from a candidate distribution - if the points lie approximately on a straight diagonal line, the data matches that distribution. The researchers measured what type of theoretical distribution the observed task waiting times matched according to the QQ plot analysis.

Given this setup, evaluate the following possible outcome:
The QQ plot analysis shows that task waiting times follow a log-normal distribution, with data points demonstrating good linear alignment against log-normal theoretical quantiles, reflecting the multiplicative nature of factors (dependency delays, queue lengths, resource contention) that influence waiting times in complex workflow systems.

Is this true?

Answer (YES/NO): NO